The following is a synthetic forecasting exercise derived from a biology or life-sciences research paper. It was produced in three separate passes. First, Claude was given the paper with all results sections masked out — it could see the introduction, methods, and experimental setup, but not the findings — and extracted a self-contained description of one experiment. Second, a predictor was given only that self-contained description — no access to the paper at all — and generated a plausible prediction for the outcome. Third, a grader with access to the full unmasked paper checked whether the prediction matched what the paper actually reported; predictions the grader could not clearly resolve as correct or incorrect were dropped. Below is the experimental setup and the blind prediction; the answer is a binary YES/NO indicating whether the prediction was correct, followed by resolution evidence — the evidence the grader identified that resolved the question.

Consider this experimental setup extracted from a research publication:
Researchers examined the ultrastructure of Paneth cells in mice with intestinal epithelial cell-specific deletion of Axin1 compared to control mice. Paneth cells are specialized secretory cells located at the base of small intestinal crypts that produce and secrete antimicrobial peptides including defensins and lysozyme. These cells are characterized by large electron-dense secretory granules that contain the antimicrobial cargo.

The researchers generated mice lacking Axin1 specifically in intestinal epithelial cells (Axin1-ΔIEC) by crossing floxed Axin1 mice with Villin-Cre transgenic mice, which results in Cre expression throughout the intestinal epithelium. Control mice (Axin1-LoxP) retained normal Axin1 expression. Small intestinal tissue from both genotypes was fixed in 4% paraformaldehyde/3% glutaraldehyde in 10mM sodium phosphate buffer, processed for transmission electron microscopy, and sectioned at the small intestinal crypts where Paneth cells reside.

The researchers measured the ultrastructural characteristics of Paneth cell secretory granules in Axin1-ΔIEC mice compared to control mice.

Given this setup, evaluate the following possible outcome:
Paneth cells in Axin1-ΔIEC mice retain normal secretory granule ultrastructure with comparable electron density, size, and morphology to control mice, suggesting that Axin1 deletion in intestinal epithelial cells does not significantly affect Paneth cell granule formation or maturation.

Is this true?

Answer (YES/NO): NO